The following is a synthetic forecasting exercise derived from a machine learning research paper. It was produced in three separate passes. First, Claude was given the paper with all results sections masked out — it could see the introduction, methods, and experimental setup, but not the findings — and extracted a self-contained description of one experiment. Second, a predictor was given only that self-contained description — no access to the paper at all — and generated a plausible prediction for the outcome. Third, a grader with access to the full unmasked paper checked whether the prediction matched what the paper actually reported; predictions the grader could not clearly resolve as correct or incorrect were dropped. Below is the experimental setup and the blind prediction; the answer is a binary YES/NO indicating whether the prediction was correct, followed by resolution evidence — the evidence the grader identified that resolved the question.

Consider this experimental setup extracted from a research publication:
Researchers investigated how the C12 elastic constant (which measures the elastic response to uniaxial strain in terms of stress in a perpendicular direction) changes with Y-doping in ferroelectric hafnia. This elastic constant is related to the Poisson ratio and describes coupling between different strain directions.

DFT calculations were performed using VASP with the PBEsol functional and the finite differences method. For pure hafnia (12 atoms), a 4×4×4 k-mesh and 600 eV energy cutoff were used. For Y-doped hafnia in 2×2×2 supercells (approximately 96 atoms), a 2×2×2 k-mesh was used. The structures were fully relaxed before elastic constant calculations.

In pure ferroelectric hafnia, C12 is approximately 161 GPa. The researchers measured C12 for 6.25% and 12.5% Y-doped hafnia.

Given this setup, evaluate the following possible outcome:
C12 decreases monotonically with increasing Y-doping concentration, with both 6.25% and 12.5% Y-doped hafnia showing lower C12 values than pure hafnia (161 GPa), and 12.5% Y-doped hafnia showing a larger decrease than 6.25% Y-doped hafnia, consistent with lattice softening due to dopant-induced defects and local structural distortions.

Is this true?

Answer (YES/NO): YES